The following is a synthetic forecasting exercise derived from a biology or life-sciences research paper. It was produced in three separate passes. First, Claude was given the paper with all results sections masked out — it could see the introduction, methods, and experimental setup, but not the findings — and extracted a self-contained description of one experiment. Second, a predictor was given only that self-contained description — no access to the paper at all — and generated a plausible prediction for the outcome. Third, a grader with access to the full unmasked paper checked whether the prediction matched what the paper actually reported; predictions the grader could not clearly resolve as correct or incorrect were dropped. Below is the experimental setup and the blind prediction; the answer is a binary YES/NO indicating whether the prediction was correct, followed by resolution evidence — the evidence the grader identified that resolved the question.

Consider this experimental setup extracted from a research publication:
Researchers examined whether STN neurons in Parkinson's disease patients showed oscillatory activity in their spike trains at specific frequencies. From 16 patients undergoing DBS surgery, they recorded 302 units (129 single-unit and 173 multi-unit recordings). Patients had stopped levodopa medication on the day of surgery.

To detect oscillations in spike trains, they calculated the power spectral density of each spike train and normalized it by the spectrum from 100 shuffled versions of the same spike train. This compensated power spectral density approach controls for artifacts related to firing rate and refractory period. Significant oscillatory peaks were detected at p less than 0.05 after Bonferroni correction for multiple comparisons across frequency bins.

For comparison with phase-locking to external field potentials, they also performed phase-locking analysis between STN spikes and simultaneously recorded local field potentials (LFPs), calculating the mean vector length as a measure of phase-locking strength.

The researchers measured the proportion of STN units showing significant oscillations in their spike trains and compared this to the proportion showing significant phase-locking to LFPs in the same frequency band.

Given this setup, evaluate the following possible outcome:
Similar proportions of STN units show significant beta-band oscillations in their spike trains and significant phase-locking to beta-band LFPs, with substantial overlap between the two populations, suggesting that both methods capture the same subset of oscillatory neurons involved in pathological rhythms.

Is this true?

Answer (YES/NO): NO